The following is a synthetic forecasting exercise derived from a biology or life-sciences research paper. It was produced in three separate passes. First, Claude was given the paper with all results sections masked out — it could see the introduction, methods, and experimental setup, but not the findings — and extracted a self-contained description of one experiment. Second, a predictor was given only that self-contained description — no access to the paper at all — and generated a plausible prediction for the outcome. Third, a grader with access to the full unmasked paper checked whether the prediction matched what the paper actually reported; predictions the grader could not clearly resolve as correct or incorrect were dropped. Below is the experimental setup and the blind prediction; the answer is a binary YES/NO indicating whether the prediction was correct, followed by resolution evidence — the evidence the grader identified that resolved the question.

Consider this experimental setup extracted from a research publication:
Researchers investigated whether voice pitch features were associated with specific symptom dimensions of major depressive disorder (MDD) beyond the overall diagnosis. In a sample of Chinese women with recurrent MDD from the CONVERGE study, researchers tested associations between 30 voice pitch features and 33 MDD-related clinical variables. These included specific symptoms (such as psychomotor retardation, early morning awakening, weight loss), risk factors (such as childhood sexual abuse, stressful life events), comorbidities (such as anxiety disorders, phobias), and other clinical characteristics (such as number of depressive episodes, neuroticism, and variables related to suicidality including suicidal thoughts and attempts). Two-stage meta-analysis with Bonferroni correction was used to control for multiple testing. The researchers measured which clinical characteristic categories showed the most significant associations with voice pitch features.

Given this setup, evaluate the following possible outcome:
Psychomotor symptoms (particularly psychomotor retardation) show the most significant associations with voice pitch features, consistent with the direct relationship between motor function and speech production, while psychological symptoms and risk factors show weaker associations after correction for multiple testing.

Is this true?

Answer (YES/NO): NO